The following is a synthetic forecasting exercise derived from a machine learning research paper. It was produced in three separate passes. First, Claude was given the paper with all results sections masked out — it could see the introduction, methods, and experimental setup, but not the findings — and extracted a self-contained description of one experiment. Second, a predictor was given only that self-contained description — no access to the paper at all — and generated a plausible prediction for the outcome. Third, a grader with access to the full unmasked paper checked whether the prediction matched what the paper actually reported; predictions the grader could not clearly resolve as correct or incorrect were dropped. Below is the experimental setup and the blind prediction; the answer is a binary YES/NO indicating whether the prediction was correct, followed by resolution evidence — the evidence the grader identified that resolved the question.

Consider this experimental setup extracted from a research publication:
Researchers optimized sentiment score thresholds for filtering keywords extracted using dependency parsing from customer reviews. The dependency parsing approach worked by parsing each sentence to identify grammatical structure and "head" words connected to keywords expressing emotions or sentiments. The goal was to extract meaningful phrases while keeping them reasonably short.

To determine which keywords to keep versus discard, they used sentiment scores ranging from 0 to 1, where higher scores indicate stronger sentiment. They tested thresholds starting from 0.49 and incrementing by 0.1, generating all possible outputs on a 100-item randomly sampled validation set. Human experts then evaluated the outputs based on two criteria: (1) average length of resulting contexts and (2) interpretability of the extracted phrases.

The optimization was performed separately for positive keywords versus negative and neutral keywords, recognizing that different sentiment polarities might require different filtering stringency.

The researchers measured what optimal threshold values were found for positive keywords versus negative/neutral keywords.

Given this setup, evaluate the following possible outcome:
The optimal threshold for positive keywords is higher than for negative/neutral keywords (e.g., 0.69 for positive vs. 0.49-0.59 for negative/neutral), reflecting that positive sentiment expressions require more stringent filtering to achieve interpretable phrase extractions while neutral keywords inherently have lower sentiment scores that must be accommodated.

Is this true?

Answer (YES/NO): NO